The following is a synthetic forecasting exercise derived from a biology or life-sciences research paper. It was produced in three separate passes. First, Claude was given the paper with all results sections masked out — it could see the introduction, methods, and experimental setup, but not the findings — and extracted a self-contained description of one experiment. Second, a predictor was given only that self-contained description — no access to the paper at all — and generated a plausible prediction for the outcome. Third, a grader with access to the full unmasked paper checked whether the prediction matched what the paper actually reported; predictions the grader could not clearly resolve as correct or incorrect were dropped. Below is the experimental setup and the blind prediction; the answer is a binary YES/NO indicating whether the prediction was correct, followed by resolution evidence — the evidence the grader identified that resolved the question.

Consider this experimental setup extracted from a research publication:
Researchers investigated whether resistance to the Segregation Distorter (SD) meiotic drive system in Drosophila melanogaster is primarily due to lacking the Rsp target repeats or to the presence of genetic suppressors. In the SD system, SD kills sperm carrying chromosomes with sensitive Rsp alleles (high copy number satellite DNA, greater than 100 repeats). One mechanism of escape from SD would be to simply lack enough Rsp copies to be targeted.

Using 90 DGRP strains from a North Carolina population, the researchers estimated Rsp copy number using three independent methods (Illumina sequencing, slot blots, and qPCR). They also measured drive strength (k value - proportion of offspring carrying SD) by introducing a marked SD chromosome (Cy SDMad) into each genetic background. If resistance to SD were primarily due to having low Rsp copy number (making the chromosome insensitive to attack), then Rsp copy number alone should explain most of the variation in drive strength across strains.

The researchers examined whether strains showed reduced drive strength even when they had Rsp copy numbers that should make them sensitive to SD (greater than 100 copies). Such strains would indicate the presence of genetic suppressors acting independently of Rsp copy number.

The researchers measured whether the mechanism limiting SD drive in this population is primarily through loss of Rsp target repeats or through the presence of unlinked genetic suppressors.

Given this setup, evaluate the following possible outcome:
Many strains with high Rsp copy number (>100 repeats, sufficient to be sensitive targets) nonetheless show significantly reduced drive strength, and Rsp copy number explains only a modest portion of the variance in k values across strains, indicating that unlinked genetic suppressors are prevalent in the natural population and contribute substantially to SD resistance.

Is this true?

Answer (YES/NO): NO